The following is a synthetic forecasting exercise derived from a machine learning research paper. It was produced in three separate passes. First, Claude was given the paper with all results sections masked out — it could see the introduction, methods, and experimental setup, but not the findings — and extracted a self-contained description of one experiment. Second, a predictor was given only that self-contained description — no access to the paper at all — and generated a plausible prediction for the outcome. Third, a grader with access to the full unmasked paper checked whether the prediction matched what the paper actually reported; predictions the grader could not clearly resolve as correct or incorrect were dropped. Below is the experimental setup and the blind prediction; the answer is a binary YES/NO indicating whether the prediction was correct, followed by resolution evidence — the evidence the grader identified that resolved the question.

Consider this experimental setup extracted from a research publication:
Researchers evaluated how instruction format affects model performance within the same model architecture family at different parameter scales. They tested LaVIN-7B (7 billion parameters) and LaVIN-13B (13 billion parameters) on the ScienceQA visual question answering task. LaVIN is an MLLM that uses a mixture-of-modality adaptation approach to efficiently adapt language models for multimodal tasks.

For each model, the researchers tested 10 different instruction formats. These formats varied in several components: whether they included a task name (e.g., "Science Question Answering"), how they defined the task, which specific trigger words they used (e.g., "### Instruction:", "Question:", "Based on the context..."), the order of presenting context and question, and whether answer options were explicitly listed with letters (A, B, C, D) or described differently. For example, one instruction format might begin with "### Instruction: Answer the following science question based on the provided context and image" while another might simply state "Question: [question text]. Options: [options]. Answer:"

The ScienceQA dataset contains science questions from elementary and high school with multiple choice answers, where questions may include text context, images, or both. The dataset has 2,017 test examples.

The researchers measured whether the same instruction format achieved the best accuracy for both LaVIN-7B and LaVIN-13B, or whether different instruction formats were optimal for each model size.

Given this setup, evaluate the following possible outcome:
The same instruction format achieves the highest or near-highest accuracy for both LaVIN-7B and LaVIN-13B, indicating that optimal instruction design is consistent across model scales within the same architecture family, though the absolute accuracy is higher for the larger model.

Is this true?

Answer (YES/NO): NO